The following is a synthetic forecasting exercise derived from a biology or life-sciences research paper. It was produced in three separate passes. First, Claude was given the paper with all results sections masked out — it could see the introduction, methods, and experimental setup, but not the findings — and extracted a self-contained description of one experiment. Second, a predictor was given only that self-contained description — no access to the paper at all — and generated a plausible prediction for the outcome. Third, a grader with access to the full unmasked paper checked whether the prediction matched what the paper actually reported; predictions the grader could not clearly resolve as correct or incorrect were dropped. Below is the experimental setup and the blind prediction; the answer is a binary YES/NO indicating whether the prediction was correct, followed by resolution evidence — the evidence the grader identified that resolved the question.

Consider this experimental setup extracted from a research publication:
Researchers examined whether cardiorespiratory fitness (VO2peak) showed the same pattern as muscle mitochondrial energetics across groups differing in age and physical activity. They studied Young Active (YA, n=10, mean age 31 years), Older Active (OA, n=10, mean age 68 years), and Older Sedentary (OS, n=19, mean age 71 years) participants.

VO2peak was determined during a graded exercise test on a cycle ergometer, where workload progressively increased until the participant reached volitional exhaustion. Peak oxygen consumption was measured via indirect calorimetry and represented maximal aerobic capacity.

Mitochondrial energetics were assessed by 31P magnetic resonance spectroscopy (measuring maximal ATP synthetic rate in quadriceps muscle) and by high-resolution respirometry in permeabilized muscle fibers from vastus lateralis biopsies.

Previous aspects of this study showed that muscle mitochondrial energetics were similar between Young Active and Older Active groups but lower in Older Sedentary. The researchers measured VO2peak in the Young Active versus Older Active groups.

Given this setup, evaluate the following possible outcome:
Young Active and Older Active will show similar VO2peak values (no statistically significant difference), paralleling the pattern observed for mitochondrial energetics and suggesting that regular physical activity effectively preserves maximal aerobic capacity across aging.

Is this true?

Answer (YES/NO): NO